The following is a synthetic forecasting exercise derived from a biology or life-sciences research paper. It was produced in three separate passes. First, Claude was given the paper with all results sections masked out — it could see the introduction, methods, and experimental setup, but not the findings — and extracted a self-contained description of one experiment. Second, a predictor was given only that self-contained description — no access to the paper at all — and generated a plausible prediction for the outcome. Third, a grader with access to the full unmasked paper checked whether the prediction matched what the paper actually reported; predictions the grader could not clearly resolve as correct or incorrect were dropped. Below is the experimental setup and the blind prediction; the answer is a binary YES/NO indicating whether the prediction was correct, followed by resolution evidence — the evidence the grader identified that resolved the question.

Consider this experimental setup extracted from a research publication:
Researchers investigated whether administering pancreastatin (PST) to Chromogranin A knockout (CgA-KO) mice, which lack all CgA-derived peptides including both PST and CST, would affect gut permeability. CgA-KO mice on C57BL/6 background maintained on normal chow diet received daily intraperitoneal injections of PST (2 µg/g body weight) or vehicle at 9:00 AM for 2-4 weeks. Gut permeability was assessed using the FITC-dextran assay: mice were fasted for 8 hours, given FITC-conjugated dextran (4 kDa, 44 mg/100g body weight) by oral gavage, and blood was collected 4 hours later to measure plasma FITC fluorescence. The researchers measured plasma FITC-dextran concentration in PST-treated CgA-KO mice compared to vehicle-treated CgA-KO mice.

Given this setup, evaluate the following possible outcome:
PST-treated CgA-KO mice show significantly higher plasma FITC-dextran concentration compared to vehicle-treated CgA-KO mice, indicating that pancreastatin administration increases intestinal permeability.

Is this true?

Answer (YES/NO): YES